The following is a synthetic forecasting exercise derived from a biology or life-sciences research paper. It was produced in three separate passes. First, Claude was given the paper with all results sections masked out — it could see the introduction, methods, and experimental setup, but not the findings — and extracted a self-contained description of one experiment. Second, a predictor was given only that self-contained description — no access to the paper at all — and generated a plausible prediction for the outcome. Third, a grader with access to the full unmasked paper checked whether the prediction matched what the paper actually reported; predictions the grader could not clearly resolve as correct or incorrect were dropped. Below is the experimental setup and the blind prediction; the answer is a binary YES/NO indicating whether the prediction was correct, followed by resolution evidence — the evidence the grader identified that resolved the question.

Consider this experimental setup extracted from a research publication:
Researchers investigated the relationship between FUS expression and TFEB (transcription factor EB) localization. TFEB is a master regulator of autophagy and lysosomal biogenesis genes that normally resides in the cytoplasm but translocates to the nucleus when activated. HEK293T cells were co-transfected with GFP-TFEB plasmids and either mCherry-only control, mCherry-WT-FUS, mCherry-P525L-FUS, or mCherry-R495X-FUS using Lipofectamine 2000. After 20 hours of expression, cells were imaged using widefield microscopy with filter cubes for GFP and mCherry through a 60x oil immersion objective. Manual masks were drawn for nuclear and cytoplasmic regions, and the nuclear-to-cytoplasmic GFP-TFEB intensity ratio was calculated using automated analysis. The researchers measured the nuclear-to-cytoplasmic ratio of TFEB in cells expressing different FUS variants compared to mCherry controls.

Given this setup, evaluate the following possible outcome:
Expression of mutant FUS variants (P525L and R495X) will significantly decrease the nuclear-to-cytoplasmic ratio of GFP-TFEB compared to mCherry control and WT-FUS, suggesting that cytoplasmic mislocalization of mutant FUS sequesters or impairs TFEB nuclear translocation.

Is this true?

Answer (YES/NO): NO